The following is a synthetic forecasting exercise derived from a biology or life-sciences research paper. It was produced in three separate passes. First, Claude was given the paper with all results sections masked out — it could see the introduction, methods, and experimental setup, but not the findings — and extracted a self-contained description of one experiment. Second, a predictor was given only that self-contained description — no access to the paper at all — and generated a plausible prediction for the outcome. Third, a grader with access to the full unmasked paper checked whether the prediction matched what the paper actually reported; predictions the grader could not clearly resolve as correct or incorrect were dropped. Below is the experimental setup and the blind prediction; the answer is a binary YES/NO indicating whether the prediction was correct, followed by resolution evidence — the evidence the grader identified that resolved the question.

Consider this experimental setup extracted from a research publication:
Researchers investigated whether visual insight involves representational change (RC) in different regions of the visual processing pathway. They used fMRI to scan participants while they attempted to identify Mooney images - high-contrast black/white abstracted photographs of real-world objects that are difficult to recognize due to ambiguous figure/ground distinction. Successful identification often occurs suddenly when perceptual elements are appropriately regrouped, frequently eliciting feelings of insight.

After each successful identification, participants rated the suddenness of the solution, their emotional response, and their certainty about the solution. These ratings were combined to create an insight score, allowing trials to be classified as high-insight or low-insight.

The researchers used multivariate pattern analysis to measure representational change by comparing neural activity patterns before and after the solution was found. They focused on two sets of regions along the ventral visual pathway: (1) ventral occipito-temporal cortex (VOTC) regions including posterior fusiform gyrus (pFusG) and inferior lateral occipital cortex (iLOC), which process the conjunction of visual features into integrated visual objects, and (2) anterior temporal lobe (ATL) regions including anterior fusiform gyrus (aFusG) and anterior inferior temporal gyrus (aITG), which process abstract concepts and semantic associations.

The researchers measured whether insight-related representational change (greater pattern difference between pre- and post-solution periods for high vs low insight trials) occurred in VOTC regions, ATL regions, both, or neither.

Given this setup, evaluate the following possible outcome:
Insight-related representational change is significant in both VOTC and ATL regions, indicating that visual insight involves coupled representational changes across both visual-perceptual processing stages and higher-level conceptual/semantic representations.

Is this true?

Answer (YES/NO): NO